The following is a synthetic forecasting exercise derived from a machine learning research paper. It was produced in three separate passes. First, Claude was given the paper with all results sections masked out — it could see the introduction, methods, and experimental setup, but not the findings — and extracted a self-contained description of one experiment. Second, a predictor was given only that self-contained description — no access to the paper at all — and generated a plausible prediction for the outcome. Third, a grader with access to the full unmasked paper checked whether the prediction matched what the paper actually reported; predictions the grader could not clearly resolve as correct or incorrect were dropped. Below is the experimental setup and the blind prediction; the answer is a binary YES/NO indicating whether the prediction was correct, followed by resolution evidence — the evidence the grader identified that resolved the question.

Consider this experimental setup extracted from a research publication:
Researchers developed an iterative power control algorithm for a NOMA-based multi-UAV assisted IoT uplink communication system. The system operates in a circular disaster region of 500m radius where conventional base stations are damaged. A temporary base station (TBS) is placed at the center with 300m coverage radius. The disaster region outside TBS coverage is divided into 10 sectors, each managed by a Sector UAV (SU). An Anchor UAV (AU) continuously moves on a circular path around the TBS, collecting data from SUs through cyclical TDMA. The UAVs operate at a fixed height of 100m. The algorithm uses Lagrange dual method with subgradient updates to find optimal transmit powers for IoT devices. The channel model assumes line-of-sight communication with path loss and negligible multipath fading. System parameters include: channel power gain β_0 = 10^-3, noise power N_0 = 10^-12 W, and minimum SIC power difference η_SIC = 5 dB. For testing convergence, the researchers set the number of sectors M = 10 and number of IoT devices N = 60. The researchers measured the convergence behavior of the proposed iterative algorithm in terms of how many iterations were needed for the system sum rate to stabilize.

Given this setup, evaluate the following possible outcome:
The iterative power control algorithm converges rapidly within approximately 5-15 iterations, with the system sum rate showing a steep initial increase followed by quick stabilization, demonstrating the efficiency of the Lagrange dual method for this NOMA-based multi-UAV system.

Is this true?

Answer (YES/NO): NO